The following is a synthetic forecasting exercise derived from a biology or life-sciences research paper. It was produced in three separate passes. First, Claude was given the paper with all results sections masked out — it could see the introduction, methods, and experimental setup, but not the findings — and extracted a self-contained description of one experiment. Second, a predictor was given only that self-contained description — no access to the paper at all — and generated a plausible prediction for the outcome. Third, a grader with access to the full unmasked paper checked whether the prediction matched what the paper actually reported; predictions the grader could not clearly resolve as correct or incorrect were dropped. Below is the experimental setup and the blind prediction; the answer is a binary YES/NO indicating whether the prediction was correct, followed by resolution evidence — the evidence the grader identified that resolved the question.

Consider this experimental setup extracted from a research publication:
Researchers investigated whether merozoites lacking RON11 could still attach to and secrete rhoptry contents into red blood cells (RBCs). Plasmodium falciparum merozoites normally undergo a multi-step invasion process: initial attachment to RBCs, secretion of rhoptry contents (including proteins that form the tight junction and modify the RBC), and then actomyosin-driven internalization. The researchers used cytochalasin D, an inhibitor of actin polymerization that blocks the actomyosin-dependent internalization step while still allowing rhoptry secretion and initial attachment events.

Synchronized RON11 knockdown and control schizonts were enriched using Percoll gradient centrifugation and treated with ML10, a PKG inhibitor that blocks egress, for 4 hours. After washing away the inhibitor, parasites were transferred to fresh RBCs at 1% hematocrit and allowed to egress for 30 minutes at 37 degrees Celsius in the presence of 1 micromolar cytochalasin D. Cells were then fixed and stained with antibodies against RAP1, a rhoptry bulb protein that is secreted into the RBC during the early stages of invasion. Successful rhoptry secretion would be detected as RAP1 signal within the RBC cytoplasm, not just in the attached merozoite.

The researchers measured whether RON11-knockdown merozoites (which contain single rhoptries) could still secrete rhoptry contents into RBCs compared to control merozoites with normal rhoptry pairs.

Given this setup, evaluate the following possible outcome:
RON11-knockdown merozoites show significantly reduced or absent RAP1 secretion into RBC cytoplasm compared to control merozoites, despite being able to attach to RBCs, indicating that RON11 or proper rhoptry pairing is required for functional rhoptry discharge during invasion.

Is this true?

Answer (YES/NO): NO